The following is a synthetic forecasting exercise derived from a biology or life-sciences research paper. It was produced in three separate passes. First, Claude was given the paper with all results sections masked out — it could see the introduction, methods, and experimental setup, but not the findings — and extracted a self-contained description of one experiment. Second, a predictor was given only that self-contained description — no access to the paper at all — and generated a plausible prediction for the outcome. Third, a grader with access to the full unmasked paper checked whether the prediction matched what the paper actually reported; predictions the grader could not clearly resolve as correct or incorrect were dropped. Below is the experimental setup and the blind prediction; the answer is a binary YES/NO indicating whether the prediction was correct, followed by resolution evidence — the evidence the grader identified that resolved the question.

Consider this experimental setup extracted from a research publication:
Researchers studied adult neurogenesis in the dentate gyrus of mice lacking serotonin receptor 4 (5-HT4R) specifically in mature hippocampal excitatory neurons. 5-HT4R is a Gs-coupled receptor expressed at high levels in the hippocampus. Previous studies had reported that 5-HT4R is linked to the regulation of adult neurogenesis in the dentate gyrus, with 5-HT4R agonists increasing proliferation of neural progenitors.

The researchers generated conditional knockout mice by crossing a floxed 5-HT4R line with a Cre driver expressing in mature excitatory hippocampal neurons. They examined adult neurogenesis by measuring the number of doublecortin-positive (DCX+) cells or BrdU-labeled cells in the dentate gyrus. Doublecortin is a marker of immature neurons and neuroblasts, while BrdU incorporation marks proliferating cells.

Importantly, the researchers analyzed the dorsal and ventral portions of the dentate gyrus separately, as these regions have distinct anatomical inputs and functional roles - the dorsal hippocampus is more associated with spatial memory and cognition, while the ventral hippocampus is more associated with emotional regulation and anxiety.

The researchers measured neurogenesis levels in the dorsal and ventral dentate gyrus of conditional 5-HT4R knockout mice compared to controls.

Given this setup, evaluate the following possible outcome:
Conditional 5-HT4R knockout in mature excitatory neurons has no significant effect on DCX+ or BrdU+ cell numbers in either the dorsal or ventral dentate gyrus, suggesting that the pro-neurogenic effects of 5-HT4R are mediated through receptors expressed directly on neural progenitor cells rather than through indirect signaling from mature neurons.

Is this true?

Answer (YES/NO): NO